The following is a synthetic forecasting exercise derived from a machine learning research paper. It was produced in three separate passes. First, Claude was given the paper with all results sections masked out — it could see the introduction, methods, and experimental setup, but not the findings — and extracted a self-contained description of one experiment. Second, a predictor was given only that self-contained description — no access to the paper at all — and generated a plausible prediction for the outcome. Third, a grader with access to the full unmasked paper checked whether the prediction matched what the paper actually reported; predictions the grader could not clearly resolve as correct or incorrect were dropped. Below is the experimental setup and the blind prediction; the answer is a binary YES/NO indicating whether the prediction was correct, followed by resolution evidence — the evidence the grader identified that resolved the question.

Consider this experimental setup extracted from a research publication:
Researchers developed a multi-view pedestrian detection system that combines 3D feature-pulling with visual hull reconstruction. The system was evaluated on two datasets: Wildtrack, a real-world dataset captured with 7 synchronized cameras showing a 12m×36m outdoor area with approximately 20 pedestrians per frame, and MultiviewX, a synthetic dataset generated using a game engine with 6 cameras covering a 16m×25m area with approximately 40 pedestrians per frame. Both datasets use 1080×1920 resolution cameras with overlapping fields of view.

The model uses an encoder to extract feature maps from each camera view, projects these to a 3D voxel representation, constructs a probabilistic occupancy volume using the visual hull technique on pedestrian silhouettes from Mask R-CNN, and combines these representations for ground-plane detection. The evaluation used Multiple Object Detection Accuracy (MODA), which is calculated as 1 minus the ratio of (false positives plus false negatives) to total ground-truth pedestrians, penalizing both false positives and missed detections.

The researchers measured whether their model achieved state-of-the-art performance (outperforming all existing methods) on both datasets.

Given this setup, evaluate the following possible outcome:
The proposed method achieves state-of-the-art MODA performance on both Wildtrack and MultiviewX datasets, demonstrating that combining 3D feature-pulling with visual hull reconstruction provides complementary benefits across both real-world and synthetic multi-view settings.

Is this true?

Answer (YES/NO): NO